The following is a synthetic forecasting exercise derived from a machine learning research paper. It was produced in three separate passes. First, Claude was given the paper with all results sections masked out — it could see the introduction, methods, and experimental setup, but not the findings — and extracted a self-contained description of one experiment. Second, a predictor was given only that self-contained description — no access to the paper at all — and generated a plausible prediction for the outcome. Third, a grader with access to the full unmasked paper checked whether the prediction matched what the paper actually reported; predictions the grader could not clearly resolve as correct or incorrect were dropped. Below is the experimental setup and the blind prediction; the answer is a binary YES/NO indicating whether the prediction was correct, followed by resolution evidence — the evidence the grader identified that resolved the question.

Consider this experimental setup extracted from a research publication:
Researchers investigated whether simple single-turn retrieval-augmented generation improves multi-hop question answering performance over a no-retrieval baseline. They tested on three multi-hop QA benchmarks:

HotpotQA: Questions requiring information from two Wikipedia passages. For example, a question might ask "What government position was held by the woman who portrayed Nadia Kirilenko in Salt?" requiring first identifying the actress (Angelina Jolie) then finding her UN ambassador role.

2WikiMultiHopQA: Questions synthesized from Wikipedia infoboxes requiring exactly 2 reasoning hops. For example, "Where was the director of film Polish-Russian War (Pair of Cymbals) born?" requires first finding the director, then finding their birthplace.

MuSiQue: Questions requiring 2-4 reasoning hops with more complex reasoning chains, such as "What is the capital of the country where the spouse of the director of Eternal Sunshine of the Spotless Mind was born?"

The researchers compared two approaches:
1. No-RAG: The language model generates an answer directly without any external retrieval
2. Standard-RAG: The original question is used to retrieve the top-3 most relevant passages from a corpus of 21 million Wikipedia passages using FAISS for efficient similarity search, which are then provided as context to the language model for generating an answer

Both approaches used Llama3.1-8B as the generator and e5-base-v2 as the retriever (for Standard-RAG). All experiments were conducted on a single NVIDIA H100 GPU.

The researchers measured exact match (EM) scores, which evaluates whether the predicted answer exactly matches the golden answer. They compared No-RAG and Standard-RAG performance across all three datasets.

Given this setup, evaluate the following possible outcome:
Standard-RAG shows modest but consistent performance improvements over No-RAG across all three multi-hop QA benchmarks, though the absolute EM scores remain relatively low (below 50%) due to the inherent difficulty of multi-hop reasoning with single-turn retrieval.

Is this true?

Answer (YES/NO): NO